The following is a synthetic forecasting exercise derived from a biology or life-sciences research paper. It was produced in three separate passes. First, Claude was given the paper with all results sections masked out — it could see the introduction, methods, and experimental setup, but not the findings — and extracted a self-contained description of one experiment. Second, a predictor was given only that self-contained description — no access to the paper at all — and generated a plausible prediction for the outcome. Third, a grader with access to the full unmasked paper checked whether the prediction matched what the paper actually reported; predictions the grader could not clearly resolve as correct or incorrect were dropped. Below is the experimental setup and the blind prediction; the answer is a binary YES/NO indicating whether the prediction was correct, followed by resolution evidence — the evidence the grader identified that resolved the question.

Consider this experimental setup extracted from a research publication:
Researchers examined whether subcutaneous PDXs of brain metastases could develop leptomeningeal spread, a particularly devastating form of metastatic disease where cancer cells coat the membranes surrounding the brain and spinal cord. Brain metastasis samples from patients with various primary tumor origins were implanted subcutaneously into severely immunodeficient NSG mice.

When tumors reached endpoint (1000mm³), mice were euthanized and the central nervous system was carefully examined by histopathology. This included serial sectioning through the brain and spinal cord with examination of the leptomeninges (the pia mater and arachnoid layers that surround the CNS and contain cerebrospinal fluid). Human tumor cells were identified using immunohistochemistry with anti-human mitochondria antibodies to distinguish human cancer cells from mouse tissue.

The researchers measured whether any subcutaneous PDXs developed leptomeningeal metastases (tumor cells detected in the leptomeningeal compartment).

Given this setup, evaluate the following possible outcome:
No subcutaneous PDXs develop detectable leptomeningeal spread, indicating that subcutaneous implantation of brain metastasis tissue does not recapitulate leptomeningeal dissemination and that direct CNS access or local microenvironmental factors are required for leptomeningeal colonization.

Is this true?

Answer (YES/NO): NO